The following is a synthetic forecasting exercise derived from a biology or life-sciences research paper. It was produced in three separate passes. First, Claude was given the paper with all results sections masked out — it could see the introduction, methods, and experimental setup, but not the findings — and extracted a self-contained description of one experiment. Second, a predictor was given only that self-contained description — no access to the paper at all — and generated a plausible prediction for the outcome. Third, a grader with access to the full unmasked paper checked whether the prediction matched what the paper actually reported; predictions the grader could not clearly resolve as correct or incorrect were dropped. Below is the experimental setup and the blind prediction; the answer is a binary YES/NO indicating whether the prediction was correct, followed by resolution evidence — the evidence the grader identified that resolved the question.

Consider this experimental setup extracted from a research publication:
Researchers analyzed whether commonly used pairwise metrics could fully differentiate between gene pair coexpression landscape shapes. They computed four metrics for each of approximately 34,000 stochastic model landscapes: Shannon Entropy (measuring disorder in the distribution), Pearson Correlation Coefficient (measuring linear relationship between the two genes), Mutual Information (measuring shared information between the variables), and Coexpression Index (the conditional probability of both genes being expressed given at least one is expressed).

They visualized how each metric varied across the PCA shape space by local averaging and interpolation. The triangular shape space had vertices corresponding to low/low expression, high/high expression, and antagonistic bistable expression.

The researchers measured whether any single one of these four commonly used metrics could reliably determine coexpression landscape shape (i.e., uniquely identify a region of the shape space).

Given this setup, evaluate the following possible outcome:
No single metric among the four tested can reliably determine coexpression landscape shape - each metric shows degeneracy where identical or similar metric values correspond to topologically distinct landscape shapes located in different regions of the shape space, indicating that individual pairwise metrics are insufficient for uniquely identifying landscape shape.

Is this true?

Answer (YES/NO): YES